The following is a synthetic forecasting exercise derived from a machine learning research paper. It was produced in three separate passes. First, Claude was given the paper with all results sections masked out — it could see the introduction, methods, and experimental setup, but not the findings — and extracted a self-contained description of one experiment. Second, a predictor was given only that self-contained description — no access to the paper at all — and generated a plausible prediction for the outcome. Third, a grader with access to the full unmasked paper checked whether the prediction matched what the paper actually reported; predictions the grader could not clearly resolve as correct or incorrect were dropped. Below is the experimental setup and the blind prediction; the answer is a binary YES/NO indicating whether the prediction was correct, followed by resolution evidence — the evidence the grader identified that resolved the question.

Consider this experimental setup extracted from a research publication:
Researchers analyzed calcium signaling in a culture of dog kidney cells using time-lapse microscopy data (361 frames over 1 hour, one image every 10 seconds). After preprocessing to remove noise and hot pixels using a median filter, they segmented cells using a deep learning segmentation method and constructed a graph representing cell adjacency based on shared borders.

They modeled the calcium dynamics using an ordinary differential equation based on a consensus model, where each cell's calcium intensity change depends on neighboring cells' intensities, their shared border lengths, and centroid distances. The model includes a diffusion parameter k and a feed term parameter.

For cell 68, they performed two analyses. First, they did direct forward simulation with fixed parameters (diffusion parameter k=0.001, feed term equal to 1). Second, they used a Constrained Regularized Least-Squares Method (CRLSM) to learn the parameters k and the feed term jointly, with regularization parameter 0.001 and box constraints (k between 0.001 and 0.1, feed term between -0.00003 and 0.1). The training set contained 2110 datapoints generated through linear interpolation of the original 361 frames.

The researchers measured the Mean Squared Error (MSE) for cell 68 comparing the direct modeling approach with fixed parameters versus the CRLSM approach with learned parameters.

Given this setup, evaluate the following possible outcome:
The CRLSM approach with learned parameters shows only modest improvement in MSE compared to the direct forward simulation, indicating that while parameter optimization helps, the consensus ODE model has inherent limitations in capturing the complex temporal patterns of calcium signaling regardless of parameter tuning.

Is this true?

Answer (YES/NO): NO